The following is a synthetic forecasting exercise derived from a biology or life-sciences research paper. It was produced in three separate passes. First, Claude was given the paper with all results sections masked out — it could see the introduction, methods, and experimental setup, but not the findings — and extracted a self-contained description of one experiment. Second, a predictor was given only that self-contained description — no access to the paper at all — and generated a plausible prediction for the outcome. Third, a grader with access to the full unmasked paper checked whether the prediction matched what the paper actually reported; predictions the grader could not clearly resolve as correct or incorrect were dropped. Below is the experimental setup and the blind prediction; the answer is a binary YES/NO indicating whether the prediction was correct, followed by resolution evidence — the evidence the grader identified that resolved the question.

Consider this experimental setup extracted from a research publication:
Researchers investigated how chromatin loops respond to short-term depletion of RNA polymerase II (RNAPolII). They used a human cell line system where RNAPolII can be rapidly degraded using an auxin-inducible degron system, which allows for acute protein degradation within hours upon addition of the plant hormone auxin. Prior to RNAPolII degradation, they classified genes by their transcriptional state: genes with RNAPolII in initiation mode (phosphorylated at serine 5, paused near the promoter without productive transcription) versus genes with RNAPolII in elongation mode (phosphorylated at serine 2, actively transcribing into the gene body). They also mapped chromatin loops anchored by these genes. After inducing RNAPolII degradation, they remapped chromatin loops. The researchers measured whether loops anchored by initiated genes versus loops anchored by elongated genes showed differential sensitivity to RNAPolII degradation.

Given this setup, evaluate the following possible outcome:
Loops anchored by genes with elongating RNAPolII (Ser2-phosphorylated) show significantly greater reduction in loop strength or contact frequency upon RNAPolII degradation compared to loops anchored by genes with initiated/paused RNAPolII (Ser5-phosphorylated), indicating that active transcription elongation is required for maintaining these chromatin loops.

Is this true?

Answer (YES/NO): YES